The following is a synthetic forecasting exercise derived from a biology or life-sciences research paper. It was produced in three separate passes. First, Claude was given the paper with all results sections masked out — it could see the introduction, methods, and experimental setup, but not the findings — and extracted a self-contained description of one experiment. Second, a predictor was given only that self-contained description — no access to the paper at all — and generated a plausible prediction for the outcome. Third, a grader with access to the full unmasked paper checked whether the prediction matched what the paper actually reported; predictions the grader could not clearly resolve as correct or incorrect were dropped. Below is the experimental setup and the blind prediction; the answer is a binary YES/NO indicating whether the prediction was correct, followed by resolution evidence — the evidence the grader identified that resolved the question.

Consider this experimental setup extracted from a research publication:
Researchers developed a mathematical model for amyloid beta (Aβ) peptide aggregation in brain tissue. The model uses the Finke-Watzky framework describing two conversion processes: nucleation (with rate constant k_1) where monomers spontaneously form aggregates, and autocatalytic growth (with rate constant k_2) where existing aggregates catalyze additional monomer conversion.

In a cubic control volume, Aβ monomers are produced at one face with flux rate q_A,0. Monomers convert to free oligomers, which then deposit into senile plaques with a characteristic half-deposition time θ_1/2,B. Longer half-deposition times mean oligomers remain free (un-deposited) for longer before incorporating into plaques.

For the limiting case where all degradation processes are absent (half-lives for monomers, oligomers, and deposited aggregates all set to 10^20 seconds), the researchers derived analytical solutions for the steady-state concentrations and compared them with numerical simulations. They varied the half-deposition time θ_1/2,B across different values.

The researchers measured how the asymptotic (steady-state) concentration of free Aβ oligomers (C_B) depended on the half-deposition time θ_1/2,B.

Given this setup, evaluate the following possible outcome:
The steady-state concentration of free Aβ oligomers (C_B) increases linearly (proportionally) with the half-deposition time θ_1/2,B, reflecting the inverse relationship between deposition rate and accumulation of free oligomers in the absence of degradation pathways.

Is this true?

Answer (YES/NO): YES